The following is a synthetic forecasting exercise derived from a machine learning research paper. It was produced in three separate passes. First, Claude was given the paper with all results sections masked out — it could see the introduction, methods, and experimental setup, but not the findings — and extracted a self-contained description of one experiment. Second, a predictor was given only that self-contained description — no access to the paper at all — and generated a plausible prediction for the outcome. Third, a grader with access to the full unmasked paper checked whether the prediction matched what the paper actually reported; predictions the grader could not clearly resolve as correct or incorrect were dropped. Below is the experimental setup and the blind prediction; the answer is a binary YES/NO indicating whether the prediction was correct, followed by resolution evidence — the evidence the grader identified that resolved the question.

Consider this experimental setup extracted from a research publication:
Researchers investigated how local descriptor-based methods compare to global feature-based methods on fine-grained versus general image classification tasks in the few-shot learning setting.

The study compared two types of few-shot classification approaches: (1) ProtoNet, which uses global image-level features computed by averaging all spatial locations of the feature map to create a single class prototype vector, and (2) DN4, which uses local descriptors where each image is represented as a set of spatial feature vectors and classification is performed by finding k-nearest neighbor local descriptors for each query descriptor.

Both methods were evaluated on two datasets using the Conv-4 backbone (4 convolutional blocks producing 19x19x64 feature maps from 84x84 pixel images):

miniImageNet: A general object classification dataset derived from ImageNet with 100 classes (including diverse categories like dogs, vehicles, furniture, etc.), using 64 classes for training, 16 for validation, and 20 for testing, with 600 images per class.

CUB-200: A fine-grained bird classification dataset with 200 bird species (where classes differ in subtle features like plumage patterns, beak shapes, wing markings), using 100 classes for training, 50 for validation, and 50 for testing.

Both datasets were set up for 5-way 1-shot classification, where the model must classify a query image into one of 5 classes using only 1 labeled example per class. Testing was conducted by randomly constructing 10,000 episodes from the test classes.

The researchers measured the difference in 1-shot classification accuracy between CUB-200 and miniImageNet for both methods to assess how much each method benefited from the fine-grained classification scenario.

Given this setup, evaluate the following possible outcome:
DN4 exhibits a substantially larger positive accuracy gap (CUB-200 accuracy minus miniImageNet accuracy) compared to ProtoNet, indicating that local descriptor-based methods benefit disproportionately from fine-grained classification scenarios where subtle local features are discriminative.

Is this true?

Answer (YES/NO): YES